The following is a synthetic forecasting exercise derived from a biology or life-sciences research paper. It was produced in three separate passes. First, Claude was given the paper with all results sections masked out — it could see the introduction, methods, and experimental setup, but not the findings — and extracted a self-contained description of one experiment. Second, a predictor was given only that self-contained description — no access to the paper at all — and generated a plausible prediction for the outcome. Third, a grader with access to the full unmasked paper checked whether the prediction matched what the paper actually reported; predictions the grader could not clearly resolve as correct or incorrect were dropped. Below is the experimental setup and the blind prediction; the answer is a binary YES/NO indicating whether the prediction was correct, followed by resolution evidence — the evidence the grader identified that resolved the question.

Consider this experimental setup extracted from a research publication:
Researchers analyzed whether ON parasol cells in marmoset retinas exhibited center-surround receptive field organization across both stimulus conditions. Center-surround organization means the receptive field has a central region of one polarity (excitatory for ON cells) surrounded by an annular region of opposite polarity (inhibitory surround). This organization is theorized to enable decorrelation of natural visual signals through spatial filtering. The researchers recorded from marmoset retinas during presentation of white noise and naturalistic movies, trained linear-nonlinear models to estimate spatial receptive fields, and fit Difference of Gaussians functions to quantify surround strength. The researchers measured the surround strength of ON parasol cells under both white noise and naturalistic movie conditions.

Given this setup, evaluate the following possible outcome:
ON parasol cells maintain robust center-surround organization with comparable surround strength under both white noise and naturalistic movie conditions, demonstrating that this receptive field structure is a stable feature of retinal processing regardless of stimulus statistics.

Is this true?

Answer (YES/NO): NO